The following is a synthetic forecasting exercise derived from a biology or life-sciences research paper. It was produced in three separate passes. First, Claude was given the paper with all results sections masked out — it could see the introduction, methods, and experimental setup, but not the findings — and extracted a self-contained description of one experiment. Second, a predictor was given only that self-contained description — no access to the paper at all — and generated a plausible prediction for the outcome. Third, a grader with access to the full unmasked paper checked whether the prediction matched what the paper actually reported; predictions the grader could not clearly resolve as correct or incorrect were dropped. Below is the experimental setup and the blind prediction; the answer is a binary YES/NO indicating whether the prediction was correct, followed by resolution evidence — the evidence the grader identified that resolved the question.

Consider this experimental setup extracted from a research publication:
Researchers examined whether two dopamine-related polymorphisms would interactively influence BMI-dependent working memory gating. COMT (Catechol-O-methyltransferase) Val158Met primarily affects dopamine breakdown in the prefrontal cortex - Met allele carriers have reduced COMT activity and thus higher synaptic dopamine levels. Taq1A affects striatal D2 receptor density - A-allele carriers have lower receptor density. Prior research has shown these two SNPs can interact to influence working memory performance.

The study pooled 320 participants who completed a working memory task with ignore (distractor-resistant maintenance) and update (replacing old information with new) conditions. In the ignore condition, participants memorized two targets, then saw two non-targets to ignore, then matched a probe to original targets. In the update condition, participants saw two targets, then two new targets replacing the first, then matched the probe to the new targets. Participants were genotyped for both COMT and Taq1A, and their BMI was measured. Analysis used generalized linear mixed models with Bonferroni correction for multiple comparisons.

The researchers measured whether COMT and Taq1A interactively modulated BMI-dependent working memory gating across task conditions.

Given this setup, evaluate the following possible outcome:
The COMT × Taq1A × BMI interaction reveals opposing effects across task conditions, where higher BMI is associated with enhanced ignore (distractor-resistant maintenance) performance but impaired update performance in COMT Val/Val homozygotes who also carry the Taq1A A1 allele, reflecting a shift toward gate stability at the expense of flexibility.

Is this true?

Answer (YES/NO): NO